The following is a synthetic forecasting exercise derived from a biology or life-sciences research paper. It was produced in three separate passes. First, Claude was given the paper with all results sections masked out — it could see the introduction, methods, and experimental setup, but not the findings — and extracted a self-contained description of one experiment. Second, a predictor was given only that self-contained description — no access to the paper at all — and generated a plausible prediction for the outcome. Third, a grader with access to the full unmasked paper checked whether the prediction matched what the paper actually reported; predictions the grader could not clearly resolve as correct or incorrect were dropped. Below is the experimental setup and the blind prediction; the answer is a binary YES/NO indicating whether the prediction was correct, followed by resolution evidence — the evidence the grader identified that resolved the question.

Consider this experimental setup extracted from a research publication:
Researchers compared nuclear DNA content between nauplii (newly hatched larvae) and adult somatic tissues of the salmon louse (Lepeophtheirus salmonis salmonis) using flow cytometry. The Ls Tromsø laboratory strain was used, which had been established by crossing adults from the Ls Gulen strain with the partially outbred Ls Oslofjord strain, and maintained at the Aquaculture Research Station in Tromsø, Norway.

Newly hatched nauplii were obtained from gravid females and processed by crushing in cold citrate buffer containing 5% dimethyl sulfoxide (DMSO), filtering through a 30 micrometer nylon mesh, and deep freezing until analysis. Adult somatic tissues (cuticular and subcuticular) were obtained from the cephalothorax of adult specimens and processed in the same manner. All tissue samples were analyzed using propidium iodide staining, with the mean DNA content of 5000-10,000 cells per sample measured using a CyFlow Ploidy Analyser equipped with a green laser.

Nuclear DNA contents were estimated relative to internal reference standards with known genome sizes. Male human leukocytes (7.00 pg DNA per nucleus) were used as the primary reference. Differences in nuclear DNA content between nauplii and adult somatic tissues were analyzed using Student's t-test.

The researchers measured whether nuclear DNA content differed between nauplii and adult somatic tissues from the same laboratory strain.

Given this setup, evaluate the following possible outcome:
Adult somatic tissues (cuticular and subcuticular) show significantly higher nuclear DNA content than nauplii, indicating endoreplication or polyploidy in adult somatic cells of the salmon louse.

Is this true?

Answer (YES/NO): NO